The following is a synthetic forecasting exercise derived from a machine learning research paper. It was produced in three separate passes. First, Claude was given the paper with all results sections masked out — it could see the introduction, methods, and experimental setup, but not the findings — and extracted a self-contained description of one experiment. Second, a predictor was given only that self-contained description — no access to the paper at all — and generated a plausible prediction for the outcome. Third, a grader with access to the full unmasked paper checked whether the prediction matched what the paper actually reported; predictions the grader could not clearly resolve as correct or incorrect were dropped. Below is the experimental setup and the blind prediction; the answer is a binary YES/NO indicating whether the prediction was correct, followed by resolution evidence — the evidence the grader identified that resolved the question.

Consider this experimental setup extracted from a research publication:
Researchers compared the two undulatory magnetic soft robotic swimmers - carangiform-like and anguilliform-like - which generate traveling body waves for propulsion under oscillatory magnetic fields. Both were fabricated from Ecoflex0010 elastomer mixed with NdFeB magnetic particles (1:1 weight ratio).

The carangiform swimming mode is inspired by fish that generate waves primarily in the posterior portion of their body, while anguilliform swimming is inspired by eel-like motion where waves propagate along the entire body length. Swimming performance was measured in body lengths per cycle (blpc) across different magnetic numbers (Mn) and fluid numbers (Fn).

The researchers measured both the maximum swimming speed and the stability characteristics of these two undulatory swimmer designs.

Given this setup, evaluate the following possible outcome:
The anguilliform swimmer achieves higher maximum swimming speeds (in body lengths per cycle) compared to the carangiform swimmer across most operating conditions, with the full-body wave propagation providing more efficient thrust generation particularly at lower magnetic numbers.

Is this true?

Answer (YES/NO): NO